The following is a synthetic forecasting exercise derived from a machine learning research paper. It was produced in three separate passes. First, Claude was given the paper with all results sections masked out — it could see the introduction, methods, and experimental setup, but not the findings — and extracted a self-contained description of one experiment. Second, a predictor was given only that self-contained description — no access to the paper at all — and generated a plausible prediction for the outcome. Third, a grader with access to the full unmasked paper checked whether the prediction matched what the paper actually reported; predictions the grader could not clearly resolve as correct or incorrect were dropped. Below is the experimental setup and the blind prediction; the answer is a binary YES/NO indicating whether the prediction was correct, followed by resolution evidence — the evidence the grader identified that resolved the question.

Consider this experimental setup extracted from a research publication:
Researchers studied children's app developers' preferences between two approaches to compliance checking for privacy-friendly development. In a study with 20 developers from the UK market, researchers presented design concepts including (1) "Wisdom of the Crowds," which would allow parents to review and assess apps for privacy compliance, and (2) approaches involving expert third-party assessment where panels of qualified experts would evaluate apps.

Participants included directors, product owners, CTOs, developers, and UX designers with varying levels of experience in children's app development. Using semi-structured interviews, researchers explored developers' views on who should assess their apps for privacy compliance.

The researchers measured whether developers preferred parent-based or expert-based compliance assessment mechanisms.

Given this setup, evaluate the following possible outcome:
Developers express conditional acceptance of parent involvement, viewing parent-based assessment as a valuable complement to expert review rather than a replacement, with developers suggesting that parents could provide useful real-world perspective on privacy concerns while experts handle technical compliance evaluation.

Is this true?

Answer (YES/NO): NO